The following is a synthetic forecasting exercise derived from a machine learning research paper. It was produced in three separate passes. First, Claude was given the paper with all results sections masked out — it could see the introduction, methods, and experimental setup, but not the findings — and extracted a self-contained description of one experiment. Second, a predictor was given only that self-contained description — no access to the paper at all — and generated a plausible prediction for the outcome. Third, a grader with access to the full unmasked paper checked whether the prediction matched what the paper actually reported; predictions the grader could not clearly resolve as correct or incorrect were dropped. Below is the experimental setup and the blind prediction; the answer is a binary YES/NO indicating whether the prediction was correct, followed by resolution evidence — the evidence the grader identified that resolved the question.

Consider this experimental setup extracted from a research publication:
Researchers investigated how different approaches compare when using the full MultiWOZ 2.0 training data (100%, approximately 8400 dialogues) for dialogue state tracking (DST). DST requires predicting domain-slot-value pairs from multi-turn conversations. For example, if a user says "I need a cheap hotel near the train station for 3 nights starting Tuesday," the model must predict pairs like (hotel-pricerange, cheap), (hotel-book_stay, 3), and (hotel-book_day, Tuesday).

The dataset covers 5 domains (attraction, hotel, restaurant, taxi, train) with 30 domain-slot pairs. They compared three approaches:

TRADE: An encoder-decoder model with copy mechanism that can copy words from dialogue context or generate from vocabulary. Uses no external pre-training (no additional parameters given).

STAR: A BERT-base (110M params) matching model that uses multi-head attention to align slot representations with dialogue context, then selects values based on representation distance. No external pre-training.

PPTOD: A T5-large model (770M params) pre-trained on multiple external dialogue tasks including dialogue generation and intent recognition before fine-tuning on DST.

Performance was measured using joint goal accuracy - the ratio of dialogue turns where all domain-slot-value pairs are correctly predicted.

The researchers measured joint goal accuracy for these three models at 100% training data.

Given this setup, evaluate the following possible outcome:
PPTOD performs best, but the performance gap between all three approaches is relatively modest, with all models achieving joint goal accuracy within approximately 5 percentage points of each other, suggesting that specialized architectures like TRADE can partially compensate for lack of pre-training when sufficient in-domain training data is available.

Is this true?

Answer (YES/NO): NO